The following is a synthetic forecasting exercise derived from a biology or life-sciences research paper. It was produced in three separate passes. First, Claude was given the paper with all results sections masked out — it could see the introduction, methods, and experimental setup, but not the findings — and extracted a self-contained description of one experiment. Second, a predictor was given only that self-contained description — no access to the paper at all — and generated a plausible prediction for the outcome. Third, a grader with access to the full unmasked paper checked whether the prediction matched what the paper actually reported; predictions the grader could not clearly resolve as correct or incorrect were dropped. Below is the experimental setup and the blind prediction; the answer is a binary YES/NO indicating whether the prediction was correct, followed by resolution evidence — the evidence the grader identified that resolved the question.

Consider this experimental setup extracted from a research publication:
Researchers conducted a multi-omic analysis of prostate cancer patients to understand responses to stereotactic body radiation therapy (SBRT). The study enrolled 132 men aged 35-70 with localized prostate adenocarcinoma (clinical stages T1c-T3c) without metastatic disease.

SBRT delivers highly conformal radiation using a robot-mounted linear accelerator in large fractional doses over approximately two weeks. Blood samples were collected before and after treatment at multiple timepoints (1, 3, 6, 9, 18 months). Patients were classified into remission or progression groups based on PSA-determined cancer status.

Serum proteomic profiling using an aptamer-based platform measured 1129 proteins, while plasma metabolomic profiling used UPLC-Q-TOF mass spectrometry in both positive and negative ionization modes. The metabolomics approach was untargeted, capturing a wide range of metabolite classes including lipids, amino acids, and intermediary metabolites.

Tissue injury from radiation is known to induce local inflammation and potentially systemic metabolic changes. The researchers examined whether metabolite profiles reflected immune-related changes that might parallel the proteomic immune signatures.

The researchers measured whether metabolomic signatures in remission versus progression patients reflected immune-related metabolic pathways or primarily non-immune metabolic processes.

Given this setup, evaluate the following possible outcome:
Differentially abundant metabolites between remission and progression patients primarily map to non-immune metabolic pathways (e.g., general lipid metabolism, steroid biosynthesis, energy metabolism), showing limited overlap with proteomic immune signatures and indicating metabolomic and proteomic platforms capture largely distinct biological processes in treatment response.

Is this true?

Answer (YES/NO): NO